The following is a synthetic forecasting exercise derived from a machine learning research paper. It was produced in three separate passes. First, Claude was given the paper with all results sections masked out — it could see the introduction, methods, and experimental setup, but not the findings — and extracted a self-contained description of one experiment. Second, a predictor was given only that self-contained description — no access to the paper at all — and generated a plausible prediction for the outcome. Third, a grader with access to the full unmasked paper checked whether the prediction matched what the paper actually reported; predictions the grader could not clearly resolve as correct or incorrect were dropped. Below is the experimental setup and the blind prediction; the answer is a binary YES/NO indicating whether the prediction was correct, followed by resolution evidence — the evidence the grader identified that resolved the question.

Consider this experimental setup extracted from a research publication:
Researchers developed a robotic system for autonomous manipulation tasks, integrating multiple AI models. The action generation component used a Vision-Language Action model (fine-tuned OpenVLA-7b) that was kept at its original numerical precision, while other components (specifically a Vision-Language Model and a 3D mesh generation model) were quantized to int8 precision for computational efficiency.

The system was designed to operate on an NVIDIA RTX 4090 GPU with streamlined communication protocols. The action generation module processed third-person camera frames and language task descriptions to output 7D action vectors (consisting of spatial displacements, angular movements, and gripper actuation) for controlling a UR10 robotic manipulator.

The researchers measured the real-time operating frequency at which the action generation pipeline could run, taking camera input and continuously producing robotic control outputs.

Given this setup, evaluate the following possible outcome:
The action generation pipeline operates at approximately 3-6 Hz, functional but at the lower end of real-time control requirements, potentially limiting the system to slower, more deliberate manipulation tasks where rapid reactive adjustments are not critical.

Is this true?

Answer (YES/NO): YES